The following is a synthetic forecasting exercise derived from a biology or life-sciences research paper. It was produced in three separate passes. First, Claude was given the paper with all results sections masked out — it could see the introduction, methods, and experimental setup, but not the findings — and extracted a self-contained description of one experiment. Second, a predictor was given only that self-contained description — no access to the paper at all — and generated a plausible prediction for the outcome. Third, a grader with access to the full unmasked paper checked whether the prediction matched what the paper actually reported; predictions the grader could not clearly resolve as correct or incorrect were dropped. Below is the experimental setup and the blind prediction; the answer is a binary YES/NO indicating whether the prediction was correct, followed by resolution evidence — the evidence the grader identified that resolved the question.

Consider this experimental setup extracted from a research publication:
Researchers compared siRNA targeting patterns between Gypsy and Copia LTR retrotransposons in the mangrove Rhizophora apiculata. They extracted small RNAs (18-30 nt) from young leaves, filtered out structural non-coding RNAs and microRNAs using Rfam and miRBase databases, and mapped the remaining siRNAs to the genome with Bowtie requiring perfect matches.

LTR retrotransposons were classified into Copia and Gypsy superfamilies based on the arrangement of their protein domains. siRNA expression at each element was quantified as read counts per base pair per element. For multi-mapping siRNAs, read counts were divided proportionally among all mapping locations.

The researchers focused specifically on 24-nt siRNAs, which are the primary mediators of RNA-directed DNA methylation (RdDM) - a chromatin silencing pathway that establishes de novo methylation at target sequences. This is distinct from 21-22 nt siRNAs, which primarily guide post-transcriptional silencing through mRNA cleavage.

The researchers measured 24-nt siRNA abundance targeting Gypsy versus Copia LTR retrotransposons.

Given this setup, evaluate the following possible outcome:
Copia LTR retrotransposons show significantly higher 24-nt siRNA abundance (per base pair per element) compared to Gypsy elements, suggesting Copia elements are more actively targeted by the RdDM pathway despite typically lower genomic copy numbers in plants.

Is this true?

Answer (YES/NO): NO